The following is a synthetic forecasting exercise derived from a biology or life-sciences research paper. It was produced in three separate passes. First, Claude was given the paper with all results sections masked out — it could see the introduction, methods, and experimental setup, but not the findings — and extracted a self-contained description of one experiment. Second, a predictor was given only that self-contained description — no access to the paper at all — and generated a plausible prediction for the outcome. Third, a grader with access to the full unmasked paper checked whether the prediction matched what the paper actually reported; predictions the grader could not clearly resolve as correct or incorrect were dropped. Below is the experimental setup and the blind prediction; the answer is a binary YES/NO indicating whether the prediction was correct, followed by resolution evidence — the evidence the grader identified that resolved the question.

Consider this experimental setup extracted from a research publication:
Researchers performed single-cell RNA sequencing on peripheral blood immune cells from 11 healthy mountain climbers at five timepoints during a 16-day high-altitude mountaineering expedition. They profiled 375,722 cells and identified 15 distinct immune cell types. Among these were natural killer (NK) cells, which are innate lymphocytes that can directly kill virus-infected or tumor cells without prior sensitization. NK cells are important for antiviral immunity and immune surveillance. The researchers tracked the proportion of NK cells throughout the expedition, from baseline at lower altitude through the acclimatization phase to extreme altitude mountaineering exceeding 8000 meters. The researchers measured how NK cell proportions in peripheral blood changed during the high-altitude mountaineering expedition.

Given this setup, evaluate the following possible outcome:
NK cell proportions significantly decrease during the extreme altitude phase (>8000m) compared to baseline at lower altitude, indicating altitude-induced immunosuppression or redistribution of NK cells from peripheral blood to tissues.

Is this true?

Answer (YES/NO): NO